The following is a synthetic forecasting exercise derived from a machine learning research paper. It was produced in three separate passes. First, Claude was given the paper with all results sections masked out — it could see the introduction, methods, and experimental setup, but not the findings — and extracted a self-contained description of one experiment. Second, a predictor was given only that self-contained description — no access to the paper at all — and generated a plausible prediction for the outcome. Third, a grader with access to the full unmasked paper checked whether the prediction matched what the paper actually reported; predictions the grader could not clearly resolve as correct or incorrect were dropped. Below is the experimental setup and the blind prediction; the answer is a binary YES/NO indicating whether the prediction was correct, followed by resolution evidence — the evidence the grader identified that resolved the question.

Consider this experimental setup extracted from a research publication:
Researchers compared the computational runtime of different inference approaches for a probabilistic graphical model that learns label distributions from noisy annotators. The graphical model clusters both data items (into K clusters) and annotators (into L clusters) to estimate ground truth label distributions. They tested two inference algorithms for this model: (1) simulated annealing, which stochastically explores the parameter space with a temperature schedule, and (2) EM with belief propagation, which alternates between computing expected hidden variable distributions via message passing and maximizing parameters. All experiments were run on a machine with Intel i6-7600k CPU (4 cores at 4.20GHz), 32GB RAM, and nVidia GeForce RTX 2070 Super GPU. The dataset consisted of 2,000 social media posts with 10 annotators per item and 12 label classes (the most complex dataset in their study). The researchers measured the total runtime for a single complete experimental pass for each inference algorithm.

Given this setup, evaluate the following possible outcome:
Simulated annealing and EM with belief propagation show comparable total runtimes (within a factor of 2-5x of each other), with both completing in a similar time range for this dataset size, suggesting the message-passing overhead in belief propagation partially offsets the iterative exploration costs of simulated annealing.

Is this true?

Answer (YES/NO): YES